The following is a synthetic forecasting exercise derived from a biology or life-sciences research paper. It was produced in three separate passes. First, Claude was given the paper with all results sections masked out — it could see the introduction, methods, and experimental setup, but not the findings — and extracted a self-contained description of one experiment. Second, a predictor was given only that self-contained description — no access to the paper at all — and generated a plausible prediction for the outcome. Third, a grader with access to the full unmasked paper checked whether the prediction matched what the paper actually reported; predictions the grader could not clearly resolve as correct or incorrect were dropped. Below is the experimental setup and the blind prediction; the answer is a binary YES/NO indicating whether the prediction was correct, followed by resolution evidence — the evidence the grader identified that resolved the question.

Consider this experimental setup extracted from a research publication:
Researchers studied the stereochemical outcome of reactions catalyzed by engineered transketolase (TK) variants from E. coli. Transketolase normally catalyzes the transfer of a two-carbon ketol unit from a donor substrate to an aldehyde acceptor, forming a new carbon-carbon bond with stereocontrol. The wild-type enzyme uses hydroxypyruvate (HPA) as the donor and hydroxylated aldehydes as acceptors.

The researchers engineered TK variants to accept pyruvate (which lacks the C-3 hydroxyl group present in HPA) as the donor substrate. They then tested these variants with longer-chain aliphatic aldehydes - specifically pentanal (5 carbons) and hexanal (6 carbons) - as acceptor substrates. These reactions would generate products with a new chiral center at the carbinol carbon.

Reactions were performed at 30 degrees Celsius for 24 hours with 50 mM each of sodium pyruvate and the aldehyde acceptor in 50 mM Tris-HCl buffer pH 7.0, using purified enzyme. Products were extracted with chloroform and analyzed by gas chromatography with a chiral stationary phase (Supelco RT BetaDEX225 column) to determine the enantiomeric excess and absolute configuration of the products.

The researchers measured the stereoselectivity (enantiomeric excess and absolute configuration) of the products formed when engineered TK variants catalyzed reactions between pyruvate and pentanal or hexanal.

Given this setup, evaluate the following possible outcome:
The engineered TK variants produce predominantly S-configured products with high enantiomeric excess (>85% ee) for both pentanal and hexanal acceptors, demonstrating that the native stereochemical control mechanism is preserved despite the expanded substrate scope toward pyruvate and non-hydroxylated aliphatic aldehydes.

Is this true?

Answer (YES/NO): YES